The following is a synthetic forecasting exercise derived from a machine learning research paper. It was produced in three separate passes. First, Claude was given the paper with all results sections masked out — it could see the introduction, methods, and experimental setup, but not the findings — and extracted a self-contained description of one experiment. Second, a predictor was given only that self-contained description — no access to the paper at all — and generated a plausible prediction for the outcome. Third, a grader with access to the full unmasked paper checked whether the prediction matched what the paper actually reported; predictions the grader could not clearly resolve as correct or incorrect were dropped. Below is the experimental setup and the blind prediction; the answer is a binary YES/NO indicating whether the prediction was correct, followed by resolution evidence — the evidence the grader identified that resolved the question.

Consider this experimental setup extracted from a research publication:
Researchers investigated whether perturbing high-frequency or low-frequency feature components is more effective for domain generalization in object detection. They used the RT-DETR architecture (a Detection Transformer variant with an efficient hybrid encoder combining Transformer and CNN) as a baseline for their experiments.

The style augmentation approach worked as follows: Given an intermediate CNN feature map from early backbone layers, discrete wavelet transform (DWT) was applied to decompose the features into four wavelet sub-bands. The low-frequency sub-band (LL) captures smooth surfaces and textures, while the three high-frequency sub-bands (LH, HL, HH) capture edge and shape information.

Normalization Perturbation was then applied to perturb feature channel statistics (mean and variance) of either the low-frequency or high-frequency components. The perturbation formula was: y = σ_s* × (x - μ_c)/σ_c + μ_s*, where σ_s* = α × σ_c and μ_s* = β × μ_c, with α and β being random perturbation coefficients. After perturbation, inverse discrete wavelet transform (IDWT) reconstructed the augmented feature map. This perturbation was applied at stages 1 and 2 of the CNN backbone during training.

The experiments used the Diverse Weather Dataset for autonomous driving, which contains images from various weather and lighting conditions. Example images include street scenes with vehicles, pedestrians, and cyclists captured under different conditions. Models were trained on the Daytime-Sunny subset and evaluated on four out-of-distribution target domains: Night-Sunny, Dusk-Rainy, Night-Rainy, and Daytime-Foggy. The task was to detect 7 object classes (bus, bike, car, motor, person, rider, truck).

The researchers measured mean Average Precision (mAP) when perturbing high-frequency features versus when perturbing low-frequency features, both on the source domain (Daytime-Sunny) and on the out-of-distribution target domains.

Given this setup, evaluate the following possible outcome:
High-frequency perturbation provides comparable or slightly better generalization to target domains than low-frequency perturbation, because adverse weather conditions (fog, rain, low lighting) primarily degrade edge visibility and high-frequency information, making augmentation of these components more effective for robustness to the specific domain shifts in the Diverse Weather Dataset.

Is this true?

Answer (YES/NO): NO